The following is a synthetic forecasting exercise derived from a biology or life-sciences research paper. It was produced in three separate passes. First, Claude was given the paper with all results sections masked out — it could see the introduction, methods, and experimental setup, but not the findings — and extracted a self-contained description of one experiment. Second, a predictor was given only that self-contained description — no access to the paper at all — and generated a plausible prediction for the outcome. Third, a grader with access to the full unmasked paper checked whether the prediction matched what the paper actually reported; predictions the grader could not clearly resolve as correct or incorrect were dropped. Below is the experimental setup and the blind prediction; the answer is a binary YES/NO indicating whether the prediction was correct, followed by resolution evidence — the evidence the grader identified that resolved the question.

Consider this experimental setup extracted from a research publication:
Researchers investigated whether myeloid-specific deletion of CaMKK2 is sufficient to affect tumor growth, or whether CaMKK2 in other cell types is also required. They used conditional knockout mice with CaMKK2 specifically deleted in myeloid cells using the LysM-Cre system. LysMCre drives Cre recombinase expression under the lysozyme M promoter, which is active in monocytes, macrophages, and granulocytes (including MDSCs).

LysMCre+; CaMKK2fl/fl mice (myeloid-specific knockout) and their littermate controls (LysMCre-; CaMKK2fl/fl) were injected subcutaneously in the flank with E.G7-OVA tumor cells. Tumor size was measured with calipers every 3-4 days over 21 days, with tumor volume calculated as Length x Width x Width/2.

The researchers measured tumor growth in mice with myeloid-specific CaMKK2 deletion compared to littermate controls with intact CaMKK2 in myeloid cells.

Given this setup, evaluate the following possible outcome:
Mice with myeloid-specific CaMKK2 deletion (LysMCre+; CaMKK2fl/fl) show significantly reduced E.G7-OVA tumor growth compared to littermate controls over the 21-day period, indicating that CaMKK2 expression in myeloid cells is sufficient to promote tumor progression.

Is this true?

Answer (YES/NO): YES